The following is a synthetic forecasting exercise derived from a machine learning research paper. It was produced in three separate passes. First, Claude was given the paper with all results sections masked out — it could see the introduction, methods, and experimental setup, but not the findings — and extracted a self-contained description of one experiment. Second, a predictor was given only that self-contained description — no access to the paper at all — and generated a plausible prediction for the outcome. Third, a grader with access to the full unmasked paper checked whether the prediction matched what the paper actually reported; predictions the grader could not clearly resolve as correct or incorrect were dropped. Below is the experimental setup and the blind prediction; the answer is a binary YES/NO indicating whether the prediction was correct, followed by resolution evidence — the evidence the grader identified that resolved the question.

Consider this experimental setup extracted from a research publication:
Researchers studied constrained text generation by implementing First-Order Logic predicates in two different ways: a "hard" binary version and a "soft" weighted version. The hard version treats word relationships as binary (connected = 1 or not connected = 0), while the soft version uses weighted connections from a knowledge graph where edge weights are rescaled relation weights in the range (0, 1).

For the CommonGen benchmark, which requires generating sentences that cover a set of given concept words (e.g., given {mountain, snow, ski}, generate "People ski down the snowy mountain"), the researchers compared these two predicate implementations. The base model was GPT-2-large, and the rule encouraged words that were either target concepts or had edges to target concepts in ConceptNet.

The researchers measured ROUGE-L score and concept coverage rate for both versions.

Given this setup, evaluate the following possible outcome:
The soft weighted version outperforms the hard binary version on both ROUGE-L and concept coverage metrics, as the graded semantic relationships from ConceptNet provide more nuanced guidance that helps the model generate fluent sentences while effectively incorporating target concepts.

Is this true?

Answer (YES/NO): YES